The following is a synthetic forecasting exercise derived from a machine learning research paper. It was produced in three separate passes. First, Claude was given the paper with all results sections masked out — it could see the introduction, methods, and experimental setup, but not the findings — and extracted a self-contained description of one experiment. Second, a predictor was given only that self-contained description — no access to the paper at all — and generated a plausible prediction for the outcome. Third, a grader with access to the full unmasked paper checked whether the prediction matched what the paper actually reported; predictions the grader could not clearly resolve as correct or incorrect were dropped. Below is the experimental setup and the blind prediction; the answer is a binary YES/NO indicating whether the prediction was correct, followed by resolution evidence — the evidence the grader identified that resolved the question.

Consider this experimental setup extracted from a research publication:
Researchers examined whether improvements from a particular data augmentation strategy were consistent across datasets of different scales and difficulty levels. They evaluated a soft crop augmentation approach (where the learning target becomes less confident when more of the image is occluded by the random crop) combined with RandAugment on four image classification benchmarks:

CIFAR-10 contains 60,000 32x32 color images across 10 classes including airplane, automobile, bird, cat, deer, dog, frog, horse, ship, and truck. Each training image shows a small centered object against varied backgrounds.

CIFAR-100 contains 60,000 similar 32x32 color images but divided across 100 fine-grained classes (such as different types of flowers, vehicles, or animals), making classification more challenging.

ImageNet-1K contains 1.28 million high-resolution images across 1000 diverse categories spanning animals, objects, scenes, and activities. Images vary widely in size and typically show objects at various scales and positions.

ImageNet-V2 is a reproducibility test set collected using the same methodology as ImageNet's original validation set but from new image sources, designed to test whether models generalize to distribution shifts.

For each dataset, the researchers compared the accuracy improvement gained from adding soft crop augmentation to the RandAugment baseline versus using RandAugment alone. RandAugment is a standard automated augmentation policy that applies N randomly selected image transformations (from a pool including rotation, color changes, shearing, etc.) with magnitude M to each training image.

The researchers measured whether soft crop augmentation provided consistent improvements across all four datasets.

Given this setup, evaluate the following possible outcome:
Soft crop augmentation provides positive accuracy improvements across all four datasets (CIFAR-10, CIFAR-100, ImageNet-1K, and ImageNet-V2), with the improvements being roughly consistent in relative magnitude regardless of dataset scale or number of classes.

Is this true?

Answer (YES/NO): YES